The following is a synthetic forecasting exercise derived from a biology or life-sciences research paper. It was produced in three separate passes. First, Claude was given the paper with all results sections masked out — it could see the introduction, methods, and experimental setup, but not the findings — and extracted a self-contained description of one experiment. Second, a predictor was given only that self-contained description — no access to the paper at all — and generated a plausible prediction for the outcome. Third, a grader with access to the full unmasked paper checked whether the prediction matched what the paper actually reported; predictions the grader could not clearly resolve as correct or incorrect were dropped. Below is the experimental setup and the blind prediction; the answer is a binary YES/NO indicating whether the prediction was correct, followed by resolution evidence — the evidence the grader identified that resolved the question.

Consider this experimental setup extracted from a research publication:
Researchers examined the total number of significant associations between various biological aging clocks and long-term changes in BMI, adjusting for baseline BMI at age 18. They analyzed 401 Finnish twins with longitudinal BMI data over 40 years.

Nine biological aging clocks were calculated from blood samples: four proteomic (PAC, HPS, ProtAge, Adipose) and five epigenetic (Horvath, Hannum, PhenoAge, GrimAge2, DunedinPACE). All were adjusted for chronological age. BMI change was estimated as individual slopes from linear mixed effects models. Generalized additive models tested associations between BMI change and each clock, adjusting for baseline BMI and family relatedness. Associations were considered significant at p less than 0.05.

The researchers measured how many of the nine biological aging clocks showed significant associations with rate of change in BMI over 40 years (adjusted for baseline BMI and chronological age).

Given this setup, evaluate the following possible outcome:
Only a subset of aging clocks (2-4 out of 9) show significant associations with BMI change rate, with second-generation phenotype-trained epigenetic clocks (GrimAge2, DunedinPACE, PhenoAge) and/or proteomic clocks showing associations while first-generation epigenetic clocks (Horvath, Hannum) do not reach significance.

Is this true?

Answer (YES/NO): NO